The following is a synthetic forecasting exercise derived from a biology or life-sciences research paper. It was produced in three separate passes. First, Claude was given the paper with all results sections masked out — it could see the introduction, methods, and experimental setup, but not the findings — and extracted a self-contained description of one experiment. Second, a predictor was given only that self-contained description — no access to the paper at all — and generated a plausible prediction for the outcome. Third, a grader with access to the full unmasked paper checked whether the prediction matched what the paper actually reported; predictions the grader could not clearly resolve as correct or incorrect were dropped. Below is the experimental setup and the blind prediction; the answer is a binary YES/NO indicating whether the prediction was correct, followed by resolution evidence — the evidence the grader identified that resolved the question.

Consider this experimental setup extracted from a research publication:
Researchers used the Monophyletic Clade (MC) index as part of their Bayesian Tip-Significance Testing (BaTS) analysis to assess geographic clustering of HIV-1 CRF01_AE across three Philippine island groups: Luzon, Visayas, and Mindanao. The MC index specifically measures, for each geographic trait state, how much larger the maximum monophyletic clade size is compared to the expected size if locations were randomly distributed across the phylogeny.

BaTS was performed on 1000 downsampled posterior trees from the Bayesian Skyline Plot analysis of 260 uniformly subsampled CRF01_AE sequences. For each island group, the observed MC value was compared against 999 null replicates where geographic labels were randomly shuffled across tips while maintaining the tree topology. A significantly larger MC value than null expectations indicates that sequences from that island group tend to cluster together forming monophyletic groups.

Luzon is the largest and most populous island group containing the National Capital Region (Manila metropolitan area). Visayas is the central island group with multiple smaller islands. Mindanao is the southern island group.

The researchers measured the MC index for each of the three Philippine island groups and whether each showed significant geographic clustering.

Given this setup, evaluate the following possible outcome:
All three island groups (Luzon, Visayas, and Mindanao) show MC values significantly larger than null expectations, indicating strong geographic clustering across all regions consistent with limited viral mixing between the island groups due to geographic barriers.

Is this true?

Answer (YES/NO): YES